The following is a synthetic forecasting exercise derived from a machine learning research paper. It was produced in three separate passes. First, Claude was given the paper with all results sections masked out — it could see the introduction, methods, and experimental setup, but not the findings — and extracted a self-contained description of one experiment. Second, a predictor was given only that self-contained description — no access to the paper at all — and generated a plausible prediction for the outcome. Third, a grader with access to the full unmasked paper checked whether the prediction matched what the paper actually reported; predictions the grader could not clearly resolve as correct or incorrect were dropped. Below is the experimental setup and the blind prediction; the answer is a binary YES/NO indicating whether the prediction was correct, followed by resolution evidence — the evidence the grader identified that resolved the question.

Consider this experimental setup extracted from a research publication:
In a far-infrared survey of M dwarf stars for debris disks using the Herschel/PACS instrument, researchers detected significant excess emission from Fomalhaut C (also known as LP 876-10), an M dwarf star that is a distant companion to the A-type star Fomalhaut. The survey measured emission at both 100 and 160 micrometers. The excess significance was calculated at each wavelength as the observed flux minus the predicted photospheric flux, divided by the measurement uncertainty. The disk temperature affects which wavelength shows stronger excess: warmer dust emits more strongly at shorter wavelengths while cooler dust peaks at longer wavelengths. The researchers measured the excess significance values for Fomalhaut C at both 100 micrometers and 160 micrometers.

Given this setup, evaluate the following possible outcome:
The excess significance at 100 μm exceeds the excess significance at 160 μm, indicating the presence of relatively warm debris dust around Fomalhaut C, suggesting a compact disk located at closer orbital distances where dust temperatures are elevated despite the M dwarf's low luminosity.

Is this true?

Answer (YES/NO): NO